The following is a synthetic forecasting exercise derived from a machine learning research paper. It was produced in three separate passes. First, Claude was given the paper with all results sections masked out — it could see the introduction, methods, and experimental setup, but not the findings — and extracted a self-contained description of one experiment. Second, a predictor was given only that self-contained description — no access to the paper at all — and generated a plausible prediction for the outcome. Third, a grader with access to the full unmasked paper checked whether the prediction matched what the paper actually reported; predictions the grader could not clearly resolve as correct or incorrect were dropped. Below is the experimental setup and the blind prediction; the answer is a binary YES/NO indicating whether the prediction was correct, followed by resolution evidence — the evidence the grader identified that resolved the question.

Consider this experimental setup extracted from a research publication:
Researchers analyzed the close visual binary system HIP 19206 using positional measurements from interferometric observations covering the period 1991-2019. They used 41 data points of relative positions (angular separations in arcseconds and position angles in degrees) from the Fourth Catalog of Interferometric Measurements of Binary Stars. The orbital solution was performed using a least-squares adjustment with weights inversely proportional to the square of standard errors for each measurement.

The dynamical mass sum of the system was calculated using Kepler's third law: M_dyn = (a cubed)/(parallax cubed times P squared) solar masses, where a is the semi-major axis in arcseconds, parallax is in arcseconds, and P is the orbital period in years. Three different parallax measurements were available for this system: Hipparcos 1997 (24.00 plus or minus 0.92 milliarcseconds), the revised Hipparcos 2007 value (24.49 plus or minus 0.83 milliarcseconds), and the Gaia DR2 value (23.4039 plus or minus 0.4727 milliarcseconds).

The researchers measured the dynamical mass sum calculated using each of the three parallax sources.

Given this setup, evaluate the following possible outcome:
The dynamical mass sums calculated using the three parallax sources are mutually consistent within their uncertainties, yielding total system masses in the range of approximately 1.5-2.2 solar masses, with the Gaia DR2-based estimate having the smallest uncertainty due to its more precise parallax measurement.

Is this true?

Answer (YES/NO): NO